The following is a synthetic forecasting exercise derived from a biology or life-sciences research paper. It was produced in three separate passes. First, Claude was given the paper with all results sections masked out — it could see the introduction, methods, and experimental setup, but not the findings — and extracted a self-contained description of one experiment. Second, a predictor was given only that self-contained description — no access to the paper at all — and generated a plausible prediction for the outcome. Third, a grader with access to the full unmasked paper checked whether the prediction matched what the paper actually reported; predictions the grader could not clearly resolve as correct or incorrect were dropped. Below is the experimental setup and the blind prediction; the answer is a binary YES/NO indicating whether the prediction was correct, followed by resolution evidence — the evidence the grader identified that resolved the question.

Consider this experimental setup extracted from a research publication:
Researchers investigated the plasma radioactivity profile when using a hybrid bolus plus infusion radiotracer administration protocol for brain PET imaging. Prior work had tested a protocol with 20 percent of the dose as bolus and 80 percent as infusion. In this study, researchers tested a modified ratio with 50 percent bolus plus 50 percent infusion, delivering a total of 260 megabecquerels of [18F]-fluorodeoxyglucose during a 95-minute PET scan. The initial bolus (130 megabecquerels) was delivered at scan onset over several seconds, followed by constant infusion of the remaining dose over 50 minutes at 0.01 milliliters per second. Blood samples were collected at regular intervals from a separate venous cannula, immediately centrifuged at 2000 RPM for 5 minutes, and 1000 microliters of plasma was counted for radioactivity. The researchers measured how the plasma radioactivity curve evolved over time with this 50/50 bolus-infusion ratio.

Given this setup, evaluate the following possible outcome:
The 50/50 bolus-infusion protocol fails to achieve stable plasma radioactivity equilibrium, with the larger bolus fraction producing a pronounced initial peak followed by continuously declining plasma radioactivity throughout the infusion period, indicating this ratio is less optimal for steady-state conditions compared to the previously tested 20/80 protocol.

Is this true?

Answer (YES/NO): NO